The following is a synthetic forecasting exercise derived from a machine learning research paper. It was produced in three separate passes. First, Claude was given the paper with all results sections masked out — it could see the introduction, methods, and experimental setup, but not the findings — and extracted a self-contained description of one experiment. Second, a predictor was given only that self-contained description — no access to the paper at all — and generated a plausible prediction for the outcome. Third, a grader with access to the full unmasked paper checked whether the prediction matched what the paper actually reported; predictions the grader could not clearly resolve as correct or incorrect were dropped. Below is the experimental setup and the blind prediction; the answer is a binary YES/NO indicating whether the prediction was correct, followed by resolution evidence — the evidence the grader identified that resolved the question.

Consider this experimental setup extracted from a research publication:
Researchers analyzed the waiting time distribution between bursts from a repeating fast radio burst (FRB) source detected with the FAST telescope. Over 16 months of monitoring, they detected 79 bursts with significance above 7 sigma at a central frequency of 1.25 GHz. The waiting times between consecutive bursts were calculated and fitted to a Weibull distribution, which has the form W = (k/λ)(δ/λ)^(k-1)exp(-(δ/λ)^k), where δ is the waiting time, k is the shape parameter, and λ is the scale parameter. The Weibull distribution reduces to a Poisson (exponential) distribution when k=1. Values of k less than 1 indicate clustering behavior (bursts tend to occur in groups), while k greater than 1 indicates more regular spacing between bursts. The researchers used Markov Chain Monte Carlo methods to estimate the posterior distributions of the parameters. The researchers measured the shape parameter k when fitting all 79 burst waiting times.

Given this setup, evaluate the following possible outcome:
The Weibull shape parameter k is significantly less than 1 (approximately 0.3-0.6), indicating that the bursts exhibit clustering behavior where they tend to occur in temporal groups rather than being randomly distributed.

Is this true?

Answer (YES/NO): YES